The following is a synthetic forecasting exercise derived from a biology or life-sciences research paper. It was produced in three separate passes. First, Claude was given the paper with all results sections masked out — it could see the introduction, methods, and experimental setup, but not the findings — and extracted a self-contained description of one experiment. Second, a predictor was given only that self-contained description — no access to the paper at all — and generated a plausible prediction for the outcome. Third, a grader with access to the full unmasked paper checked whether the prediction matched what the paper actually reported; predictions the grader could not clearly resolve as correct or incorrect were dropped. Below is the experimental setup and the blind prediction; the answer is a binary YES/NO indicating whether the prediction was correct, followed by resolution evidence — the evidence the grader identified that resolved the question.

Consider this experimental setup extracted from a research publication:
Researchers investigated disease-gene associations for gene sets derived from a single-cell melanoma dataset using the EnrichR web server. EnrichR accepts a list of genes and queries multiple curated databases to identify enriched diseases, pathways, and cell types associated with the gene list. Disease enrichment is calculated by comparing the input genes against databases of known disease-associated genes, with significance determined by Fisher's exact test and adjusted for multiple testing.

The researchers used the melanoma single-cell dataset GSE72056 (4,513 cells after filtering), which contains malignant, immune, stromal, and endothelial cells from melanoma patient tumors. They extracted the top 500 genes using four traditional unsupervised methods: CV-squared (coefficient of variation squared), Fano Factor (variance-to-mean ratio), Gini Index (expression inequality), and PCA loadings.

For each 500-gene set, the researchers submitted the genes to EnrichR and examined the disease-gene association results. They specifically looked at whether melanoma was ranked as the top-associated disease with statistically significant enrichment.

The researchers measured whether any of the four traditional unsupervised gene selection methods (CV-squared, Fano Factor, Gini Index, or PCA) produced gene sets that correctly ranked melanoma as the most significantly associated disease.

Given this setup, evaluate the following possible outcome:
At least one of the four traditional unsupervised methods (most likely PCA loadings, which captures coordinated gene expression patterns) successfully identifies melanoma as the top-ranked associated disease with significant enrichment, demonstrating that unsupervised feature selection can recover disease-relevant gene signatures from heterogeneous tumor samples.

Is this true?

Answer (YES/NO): NO